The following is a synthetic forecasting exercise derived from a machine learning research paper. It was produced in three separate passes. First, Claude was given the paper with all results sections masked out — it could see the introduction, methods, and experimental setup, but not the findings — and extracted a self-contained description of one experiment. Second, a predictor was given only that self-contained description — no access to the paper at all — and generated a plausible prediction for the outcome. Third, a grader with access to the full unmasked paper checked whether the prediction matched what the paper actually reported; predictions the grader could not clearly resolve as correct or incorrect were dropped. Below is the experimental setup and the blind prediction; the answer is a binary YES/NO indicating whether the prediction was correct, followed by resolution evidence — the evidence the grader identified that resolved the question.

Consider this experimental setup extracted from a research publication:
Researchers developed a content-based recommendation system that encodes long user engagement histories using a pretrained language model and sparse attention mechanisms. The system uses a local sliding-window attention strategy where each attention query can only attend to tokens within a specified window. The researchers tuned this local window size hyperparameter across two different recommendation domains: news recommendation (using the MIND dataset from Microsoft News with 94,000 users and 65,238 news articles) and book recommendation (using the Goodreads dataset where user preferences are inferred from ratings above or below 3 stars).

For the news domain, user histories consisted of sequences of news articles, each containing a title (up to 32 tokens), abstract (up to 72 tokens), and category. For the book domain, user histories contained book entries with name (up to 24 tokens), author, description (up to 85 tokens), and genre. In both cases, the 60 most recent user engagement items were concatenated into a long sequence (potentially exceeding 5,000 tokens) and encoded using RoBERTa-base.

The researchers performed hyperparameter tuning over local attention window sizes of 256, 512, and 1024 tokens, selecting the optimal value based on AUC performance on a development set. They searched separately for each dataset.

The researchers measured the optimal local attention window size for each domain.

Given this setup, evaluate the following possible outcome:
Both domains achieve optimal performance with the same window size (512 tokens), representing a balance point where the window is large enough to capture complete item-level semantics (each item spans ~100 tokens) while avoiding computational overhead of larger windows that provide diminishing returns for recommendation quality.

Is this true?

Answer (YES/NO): NO